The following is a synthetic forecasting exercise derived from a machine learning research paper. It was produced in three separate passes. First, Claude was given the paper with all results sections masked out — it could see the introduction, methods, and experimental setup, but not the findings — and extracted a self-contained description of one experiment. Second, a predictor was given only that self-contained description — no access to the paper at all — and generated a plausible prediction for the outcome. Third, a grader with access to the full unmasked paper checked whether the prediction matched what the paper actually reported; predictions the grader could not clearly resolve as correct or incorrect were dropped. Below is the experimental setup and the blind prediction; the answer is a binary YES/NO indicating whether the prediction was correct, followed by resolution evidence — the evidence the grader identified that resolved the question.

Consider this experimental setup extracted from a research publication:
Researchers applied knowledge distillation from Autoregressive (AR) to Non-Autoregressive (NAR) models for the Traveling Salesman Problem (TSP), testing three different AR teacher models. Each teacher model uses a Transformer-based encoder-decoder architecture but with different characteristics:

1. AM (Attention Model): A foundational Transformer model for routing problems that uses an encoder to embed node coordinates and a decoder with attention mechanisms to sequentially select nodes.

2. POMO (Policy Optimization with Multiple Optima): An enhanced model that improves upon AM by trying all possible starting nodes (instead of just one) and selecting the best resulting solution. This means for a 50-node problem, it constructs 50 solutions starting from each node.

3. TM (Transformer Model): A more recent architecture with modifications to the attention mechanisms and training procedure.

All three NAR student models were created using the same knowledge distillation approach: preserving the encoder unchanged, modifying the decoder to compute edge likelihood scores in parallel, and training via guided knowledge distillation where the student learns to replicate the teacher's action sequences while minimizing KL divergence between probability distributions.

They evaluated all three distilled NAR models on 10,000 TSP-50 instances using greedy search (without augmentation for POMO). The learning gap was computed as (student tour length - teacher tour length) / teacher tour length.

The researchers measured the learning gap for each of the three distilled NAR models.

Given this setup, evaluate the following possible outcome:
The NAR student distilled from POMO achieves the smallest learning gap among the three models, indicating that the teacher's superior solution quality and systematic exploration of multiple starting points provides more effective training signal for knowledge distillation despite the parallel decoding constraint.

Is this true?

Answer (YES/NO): YES